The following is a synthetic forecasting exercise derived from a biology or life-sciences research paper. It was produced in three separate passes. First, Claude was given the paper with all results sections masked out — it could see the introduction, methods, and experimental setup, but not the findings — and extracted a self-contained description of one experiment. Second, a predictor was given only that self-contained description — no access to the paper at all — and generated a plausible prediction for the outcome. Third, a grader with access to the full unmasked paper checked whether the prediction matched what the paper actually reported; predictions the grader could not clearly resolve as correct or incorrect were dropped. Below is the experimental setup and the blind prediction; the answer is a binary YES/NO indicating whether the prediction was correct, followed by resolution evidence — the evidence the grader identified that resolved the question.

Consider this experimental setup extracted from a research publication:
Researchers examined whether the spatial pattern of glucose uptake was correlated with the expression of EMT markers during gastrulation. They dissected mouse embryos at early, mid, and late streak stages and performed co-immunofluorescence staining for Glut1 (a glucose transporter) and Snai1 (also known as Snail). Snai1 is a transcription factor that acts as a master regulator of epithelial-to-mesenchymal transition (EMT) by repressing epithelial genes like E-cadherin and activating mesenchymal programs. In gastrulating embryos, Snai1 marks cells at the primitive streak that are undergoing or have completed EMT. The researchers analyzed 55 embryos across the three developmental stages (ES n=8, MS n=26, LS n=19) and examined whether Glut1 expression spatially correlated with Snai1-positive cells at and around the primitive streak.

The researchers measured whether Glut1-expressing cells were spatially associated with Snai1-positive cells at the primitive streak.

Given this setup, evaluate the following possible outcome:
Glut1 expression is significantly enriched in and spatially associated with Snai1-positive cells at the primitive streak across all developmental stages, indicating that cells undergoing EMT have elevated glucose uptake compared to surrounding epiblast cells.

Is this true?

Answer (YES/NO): NO